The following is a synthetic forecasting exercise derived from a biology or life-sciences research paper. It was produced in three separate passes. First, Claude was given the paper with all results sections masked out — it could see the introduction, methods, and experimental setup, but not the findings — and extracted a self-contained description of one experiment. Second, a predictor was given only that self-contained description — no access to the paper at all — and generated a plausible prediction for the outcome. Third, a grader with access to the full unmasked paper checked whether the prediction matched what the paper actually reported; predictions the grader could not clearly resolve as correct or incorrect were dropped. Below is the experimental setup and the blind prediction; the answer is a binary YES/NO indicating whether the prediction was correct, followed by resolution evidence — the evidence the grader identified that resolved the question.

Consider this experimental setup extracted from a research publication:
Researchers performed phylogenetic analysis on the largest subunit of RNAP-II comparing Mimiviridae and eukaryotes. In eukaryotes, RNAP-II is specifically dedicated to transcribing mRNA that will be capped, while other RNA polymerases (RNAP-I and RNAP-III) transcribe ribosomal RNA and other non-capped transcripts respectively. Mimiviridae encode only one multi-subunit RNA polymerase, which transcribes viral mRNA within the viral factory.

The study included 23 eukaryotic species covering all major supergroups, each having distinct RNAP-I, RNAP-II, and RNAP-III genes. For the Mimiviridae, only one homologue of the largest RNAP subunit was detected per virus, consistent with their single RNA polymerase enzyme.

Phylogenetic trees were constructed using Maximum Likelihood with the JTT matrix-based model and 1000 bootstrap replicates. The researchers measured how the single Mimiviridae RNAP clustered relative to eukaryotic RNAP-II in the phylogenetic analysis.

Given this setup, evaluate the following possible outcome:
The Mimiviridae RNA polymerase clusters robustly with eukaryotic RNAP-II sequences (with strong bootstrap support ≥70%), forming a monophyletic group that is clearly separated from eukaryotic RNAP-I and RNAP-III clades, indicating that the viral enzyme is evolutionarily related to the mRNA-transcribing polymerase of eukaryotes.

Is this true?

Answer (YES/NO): YES